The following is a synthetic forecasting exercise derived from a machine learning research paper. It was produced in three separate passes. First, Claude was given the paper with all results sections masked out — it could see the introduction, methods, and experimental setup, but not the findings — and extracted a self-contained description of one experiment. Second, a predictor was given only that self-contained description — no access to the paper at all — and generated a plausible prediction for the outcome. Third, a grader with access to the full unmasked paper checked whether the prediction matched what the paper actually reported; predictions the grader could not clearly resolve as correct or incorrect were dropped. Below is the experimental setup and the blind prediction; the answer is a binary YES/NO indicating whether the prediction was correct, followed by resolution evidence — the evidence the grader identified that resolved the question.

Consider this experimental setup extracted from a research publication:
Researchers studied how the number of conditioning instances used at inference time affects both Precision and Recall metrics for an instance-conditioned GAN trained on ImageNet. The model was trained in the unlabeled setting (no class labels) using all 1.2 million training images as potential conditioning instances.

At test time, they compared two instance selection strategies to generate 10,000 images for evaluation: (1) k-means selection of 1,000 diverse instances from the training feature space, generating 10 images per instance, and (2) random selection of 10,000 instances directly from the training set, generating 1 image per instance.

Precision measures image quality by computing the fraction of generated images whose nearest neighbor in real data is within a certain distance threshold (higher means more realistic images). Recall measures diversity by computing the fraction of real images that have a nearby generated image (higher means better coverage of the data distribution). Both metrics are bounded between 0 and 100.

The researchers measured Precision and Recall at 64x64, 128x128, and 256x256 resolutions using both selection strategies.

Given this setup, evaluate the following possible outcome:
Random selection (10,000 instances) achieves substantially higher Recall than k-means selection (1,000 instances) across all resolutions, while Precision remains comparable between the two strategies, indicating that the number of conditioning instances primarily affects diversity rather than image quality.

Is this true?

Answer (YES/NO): NO